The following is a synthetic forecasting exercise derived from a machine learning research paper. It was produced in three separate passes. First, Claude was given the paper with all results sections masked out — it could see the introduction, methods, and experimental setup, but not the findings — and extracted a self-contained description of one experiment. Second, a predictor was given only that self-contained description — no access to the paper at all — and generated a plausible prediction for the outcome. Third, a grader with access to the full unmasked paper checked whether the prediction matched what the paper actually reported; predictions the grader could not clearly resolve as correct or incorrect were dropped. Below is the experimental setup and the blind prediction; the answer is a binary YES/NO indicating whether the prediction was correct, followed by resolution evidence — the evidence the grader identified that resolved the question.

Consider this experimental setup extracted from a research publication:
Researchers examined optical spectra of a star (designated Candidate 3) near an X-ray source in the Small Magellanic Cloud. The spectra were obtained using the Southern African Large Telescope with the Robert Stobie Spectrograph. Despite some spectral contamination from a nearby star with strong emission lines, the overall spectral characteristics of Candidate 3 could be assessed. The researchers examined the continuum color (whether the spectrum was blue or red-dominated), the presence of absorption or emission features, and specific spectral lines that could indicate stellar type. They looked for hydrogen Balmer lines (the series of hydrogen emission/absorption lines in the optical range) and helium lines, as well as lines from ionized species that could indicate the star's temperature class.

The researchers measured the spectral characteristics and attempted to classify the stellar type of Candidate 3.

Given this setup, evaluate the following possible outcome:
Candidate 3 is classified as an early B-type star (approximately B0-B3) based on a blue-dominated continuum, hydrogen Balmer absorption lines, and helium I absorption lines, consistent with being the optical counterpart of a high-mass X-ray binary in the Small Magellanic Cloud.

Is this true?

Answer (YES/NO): NO